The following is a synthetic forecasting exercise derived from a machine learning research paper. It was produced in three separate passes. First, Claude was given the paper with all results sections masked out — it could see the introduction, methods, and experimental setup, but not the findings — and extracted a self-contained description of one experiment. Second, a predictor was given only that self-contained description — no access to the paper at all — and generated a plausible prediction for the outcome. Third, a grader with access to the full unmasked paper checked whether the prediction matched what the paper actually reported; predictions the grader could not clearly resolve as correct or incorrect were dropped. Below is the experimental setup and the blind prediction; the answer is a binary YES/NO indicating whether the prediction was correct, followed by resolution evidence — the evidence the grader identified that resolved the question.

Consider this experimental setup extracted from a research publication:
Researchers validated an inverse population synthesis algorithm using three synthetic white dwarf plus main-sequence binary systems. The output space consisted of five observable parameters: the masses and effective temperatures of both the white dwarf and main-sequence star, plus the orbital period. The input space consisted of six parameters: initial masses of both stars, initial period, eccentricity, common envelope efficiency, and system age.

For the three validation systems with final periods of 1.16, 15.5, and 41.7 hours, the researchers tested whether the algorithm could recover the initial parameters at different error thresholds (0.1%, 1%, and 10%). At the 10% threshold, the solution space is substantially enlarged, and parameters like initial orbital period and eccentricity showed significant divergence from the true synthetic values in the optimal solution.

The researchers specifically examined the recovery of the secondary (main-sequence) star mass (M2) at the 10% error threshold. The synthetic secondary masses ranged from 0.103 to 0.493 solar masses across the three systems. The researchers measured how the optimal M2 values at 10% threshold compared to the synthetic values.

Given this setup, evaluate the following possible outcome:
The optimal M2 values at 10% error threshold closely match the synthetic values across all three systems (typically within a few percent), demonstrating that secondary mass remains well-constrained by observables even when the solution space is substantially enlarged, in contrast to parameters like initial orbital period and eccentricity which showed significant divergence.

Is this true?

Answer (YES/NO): NO